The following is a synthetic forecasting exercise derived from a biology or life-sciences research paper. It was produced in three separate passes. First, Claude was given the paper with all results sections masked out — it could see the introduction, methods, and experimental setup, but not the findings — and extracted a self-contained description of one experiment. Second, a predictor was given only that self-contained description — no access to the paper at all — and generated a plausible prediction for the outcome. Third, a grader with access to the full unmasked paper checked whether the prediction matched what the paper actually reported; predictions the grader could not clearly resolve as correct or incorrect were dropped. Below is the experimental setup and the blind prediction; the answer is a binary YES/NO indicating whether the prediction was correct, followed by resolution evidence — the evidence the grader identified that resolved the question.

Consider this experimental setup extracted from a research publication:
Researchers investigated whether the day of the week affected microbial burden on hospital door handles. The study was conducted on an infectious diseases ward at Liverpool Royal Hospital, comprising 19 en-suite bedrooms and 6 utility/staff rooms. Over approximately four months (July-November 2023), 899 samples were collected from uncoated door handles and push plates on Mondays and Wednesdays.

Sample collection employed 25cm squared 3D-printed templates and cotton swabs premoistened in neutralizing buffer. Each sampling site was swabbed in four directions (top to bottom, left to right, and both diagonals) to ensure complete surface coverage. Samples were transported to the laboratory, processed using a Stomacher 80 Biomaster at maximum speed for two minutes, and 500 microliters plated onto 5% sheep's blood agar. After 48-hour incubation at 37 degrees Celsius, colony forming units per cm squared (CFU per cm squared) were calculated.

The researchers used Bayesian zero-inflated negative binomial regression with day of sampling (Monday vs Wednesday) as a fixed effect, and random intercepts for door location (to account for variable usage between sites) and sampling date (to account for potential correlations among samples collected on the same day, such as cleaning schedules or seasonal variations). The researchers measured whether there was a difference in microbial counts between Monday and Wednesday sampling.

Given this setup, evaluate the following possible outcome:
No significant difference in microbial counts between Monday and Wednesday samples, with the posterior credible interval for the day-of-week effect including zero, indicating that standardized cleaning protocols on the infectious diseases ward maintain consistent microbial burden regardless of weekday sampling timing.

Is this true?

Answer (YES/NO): NO